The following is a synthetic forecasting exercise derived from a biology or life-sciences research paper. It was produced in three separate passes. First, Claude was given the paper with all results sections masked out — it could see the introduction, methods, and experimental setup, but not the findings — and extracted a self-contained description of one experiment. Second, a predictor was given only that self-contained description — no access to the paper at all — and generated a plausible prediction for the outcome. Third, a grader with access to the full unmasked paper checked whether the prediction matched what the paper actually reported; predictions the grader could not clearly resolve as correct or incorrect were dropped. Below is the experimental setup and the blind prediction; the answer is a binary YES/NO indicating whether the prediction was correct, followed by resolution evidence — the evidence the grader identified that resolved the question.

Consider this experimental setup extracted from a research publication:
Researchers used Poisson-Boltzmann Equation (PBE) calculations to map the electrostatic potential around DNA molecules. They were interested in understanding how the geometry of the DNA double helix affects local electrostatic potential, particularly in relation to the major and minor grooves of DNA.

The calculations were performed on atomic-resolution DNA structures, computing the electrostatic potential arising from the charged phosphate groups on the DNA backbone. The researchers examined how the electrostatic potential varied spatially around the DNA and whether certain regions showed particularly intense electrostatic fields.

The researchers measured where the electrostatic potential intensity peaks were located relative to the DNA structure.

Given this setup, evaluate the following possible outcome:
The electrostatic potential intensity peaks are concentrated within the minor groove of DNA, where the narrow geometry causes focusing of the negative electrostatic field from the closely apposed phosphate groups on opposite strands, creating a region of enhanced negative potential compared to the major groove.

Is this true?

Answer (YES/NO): NO